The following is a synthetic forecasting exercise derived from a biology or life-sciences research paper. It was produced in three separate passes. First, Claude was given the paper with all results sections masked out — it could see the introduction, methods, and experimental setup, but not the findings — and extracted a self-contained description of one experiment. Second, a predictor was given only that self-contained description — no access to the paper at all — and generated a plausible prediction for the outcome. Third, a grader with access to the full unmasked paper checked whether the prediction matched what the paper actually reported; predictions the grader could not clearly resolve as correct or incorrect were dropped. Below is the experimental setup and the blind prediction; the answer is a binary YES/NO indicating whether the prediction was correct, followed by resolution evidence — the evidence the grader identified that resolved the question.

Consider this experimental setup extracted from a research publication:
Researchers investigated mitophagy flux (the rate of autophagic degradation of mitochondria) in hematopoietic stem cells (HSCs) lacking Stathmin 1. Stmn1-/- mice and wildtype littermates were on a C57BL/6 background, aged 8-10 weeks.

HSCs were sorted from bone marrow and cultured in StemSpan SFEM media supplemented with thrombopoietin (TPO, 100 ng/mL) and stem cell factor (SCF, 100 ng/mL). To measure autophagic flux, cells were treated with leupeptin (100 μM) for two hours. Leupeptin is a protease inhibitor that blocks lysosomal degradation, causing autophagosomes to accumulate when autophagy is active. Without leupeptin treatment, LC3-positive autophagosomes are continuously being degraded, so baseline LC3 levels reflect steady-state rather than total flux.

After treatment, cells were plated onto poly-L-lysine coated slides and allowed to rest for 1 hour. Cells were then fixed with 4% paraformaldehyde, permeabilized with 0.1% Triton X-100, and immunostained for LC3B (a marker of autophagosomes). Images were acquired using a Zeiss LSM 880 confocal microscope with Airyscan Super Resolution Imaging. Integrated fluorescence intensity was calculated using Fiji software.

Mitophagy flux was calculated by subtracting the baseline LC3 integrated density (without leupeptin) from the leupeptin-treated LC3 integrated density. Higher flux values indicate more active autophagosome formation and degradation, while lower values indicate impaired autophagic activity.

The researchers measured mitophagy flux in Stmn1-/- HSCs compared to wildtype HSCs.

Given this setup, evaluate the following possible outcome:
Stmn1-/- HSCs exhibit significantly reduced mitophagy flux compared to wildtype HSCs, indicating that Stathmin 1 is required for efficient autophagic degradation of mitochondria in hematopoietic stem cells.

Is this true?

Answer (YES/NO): YES